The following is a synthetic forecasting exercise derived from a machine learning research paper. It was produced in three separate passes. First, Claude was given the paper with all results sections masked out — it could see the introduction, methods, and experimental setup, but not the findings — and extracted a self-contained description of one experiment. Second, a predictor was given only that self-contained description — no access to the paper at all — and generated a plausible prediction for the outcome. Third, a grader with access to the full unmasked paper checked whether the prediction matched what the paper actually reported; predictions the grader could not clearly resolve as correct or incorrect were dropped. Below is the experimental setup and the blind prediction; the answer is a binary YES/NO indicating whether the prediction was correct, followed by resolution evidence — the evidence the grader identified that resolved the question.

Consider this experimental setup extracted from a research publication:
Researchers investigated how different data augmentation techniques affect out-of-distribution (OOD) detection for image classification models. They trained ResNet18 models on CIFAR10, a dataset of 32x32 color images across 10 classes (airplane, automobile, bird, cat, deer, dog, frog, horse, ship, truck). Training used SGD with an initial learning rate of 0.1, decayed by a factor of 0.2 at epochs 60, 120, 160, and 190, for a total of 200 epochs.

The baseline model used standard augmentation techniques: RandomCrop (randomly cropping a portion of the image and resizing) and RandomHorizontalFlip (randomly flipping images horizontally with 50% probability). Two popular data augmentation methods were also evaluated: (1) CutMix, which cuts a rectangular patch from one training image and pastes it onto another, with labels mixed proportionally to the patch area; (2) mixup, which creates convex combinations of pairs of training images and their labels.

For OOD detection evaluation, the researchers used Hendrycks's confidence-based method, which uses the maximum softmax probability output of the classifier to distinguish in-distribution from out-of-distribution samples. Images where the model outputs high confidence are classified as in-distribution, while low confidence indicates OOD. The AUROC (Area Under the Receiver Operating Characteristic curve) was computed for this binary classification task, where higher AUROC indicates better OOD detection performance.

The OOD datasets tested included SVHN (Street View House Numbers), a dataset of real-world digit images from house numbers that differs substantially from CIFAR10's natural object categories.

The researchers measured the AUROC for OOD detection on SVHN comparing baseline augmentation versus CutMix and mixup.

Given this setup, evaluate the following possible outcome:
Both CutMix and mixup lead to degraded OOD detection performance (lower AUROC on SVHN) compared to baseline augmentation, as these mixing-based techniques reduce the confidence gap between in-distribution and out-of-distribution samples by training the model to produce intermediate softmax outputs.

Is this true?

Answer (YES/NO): YES